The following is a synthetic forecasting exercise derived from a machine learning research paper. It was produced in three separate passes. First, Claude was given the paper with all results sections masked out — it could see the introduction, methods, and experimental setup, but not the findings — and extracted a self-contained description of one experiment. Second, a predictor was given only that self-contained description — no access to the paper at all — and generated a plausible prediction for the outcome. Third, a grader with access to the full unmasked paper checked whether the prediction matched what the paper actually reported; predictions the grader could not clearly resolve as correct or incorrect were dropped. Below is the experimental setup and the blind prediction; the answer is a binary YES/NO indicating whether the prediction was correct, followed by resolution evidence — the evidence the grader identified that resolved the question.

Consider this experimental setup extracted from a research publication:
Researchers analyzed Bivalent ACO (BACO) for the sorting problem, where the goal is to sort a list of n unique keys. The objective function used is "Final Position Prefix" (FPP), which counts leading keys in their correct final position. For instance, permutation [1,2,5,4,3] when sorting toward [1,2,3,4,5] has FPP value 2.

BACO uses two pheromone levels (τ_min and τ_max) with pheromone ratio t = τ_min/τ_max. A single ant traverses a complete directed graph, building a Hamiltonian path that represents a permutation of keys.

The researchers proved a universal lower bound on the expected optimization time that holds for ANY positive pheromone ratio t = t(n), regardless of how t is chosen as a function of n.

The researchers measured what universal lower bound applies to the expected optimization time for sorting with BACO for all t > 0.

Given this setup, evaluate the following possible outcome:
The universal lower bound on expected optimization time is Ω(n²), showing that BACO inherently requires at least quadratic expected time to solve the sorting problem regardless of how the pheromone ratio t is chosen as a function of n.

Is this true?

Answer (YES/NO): NO